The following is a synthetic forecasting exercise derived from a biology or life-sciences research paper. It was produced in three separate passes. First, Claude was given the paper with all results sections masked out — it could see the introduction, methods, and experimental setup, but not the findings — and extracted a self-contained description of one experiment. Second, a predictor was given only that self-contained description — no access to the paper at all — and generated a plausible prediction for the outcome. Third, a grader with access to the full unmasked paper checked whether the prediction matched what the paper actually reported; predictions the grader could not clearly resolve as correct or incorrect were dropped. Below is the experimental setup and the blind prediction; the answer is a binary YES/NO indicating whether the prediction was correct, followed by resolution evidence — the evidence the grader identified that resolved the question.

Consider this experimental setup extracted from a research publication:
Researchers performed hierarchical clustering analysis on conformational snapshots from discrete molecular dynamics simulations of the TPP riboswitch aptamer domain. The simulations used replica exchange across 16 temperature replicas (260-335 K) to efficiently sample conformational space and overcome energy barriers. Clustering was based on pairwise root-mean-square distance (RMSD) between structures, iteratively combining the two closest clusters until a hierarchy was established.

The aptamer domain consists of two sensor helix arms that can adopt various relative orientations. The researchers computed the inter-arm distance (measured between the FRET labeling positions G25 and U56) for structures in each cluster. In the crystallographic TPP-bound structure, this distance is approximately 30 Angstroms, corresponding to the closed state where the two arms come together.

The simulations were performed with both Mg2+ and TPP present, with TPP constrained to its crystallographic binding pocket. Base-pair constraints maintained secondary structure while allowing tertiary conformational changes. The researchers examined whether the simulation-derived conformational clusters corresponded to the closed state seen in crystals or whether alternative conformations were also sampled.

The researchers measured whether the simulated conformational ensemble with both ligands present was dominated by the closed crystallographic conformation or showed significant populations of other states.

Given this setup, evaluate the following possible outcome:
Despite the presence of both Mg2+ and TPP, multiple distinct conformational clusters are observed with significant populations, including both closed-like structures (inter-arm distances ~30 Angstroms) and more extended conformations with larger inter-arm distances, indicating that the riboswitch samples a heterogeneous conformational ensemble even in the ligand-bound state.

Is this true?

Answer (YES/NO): NO